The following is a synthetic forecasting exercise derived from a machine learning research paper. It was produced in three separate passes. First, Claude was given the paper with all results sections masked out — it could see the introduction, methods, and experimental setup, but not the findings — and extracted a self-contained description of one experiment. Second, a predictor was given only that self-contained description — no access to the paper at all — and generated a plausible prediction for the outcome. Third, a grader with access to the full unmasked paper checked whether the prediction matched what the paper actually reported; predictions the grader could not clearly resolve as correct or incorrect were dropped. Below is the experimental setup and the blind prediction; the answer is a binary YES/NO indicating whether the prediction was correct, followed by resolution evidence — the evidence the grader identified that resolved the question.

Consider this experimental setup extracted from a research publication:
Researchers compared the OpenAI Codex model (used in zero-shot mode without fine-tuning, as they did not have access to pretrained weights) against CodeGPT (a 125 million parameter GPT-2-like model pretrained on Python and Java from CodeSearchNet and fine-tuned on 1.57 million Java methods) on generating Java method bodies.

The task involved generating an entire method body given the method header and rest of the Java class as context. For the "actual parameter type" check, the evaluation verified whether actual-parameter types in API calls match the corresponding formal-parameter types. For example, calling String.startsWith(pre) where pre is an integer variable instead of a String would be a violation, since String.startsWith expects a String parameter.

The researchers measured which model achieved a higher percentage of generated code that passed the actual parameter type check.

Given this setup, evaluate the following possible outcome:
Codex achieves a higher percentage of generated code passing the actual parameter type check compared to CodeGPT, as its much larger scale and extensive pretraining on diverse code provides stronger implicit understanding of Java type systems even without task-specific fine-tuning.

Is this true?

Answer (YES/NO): YES